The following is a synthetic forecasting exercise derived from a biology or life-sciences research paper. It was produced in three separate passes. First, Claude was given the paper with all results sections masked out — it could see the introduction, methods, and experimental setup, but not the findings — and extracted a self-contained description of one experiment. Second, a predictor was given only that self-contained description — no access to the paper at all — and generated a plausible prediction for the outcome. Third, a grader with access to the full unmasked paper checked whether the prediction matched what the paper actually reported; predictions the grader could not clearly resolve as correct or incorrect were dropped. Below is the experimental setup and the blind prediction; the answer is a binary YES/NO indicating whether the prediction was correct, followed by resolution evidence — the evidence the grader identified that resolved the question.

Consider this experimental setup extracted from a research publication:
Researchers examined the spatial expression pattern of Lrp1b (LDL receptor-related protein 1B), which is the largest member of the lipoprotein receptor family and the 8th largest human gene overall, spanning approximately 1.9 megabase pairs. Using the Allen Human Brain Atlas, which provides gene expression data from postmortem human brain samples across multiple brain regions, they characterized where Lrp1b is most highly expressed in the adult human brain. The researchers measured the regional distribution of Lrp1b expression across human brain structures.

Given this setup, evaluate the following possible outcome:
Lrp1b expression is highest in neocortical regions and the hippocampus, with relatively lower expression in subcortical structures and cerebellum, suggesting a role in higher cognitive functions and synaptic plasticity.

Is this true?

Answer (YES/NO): NO